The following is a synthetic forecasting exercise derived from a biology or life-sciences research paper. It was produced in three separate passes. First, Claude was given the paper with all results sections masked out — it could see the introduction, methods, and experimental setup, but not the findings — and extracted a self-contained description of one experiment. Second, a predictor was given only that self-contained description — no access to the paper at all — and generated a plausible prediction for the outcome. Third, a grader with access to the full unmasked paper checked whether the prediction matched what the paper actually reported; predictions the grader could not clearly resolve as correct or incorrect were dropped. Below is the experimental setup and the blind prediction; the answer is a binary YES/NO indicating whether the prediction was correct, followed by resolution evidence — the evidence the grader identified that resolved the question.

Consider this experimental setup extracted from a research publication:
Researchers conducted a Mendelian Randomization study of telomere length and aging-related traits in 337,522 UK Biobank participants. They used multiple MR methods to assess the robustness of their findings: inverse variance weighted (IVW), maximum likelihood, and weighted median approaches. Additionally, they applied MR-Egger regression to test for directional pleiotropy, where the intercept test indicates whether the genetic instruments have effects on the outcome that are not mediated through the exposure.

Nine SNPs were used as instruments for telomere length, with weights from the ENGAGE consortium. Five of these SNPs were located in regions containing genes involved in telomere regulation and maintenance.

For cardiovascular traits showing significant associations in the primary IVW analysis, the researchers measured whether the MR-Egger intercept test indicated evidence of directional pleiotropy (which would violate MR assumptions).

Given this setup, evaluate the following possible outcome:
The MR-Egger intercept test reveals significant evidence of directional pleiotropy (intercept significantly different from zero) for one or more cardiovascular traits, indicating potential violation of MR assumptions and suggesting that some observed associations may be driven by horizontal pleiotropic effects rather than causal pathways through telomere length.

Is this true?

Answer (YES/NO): YES